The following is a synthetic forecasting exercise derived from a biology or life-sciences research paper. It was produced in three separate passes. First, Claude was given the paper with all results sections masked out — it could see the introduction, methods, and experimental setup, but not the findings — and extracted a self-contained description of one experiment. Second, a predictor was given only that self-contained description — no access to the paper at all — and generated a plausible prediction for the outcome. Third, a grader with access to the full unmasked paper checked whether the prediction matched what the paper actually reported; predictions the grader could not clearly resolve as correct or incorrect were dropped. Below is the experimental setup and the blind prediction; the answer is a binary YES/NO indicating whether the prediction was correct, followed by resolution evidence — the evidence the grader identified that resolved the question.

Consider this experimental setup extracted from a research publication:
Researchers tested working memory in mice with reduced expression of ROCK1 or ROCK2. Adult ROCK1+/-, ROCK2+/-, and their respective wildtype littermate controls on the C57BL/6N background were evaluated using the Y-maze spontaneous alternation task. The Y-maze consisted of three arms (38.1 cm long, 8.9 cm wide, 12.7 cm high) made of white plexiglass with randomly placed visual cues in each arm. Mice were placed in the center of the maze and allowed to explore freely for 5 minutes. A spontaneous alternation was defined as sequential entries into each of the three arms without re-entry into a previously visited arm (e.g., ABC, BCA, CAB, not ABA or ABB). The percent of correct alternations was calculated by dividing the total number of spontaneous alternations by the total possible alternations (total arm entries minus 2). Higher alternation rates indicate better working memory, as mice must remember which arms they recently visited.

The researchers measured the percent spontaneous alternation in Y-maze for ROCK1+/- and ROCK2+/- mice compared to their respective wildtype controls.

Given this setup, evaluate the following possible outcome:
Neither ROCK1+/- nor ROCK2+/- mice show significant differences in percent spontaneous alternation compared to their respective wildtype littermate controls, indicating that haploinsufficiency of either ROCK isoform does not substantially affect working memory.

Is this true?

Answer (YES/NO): YES